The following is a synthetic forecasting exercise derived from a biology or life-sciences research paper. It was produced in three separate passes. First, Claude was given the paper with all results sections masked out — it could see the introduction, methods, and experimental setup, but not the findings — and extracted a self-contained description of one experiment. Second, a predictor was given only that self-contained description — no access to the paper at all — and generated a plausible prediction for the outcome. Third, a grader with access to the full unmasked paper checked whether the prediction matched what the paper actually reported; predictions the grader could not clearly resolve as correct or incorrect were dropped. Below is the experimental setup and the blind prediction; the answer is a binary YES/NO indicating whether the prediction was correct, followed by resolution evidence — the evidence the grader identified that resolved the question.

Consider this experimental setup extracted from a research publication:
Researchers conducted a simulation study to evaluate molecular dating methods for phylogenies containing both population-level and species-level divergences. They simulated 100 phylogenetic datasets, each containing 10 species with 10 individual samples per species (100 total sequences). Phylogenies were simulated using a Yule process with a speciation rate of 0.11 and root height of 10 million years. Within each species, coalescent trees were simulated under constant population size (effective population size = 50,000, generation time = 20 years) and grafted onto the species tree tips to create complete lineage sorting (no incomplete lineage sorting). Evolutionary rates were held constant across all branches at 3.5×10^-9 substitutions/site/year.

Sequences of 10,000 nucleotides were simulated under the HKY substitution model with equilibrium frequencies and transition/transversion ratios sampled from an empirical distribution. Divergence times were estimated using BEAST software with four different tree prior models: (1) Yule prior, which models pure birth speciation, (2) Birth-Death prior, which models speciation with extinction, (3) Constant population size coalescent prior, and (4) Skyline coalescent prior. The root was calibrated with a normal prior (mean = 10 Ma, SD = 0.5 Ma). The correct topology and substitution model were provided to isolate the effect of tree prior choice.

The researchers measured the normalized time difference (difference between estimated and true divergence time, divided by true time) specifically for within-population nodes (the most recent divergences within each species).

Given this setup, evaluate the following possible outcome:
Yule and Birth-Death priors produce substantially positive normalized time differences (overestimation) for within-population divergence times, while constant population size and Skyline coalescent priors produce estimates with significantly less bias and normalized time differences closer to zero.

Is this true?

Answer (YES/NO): NO